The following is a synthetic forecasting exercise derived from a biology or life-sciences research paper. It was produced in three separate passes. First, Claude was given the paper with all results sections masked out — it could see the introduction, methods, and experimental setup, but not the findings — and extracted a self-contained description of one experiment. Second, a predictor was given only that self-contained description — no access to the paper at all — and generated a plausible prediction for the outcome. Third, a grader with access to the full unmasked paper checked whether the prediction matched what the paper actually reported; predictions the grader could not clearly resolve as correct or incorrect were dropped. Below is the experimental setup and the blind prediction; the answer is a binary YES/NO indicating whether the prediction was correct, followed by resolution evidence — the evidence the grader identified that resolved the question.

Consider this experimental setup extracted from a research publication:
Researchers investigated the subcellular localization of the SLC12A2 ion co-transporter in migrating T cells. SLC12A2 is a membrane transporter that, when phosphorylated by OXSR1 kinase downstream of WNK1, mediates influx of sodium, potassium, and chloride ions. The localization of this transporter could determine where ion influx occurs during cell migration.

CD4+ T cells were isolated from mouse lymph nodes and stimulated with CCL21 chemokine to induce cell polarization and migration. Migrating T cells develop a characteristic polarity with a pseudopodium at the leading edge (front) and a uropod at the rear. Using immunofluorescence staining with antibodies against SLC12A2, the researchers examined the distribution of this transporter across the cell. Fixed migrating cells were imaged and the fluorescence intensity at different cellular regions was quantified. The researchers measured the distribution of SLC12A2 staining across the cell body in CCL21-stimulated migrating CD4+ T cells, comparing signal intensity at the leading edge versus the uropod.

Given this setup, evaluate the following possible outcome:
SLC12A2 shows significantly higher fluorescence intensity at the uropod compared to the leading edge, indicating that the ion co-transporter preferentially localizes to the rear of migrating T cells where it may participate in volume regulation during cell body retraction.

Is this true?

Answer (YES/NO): NO